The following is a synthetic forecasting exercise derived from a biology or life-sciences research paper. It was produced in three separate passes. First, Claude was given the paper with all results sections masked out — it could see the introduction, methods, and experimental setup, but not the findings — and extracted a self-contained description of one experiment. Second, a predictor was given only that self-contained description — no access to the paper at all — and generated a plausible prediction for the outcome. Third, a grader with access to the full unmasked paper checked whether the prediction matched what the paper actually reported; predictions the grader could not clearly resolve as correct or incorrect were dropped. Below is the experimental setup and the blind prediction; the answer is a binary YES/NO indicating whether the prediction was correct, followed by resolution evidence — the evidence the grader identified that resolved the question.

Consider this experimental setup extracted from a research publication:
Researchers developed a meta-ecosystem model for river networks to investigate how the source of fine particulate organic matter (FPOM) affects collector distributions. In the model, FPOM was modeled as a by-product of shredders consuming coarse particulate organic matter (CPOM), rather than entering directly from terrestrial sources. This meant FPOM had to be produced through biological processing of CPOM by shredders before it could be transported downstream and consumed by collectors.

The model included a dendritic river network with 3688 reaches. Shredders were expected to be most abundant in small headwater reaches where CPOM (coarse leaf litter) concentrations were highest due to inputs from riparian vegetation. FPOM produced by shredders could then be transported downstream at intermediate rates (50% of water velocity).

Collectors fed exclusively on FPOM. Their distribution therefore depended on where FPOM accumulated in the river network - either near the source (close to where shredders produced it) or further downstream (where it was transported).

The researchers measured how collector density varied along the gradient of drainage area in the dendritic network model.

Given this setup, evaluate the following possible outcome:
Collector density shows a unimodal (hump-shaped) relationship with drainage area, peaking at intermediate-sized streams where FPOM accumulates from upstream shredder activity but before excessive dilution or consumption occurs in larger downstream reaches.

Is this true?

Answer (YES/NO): NO